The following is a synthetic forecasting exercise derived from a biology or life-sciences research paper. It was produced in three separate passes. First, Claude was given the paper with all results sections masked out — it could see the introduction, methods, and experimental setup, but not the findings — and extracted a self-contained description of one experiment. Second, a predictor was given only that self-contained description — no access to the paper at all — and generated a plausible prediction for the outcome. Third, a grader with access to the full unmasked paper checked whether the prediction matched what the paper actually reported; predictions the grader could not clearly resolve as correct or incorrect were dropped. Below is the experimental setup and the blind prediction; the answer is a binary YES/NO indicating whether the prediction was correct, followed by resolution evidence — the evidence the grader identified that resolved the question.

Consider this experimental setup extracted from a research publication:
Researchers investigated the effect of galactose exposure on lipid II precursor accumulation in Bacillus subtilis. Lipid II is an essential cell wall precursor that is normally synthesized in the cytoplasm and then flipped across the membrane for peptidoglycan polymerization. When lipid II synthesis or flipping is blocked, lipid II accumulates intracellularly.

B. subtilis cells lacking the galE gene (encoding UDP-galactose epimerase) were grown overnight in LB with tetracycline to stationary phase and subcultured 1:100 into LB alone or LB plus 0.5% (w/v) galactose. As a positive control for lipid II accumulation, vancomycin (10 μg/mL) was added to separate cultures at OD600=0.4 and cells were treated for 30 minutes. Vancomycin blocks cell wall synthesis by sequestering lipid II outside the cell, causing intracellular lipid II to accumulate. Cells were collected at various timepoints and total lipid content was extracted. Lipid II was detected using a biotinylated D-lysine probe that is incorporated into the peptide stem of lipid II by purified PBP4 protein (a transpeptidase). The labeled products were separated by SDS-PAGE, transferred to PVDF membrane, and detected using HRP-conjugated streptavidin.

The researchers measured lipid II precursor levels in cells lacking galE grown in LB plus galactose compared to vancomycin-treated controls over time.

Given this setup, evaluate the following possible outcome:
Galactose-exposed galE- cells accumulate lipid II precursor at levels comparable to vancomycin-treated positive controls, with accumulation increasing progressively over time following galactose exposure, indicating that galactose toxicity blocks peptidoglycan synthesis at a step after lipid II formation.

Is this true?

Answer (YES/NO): NO